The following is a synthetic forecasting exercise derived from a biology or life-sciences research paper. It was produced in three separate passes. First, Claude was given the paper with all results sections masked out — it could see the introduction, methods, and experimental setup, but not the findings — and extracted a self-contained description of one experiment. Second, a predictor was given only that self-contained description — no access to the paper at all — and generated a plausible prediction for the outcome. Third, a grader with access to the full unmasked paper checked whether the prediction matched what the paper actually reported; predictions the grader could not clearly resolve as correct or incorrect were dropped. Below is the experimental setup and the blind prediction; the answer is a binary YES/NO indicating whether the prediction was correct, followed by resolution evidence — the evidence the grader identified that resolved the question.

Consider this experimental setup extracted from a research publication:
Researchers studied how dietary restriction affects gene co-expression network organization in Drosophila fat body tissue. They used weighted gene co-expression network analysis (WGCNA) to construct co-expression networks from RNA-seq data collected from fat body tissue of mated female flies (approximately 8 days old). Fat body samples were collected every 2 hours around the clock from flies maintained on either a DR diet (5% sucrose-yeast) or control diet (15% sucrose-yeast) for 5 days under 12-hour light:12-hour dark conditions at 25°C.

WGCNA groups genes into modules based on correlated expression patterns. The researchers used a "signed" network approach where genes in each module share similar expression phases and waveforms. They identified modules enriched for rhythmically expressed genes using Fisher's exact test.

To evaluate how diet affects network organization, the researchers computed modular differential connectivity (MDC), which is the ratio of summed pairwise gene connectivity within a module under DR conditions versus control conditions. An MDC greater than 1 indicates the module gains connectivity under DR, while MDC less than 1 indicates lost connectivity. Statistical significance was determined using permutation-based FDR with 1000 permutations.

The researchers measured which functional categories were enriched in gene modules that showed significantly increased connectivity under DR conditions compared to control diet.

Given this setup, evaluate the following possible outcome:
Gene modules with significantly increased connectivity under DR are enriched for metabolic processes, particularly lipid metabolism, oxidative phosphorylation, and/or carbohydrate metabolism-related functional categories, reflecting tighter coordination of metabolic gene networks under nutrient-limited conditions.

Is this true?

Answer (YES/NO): NO